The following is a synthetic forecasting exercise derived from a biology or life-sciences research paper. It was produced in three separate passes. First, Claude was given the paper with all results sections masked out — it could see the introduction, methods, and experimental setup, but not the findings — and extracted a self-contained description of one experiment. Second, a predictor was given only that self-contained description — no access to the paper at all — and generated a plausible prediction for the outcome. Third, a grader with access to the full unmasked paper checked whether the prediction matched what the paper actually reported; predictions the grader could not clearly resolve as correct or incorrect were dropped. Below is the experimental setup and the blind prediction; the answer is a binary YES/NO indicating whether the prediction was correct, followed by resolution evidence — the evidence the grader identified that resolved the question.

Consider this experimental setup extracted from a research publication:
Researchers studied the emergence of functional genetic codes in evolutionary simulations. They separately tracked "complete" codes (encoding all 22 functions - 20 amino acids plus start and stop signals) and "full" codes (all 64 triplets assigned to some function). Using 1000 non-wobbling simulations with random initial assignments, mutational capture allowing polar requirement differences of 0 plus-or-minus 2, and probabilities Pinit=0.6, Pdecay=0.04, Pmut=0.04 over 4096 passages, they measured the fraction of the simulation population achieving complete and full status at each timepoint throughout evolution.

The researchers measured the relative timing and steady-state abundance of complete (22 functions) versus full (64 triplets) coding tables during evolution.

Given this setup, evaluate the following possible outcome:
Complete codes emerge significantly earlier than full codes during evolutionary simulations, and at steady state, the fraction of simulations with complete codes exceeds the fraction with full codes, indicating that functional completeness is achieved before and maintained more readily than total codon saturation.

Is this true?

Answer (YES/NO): YES